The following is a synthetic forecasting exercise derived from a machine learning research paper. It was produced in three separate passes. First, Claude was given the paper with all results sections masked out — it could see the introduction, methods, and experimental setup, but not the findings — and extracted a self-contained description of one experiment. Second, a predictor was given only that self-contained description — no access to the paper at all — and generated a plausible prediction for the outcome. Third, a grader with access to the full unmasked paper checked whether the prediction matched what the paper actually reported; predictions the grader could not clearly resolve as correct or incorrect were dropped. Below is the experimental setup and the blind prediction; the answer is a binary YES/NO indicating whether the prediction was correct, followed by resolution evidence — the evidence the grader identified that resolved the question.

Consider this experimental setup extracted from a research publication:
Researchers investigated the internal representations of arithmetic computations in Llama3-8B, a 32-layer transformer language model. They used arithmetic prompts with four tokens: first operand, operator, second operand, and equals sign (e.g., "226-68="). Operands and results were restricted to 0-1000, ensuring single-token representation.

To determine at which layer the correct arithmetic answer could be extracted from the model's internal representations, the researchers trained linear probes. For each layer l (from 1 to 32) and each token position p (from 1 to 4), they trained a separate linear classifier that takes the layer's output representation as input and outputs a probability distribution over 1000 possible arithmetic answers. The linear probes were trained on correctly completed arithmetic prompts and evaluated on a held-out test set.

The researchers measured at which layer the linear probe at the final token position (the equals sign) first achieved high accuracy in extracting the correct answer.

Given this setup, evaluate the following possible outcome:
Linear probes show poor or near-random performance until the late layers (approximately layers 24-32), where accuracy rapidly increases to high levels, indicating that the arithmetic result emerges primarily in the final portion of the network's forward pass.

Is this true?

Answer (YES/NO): NO